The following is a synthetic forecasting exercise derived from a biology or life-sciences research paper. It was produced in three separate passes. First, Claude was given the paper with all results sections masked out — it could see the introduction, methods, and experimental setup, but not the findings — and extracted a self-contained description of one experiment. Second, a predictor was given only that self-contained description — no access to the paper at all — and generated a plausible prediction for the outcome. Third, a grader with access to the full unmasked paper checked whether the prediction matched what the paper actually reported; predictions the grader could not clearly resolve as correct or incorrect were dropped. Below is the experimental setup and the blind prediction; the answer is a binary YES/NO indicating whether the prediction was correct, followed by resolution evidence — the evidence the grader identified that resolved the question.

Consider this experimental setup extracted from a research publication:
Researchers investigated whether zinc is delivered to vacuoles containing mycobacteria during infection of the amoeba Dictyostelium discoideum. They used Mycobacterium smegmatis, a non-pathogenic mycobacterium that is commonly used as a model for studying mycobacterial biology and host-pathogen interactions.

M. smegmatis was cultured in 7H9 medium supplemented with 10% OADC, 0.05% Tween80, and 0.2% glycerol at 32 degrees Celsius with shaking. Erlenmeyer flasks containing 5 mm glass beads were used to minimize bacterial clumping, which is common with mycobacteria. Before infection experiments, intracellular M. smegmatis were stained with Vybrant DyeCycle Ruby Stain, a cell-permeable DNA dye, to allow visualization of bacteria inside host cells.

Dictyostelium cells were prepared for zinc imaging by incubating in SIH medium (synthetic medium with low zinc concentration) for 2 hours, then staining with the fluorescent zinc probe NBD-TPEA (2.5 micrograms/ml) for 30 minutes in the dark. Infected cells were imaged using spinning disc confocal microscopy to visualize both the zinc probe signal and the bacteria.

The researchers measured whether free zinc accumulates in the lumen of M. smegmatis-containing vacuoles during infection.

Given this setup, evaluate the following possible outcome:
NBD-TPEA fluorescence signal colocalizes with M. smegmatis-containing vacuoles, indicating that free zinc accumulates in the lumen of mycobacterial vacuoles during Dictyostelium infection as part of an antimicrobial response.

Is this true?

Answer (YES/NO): YES